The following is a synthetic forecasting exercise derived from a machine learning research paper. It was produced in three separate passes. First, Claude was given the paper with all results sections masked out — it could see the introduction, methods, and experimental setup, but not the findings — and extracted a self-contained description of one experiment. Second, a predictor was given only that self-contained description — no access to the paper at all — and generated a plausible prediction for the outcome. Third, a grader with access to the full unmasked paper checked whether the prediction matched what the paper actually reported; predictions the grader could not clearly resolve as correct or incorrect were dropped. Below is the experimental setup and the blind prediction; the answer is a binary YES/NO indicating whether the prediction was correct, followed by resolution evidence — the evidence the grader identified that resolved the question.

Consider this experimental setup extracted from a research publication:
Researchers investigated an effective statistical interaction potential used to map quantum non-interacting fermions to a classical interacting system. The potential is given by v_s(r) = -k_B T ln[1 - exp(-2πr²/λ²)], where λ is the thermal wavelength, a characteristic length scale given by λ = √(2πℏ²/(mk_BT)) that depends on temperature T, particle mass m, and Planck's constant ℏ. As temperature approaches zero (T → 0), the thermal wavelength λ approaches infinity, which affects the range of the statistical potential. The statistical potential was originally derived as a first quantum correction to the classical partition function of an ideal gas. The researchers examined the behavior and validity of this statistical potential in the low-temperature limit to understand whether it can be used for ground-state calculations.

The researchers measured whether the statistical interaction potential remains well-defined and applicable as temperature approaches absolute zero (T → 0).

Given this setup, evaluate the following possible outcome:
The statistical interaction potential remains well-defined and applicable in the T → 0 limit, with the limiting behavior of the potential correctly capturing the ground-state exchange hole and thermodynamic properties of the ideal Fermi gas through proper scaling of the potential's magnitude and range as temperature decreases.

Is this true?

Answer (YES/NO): NO